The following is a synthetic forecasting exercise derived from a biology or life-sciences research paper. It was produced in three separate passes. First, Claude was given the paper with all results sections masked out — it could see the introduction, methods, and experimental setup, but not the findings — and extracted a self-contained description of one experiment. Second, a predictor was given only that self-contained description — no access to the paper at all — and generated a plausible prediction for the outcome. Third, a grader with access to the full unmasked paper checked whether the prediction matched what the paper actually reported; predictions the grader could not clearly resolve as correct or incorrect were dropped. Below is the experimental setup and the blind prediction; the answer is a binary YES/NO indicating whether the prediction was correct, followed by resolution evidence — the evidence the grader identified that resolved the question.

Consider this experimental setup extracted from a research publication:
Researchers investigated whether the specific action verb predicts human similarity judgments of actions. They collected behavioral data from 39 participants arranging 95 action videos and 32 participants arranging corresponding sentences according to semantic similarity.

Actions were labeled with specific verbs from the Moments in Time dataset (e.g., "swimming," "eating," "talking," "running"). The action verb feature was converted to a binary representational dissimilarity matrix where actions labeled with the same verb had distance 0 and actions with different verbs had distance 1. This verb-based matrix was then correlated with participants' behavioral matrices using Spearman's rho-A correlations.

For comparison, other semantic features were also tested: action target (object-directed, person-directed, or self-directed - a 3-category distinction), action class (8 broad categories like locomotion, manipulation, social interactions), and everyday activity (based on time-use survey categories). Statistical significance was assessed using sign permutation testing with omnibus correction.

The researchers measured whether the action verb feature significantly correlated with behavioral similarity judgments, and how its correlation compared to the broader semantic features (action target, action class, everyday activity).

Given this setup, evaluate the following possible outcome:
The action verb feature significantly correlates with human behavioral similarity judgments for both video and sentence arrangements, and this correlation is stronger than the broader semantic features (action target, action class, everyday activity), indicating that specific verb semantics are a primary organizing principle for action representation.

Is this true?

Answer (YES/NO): NO